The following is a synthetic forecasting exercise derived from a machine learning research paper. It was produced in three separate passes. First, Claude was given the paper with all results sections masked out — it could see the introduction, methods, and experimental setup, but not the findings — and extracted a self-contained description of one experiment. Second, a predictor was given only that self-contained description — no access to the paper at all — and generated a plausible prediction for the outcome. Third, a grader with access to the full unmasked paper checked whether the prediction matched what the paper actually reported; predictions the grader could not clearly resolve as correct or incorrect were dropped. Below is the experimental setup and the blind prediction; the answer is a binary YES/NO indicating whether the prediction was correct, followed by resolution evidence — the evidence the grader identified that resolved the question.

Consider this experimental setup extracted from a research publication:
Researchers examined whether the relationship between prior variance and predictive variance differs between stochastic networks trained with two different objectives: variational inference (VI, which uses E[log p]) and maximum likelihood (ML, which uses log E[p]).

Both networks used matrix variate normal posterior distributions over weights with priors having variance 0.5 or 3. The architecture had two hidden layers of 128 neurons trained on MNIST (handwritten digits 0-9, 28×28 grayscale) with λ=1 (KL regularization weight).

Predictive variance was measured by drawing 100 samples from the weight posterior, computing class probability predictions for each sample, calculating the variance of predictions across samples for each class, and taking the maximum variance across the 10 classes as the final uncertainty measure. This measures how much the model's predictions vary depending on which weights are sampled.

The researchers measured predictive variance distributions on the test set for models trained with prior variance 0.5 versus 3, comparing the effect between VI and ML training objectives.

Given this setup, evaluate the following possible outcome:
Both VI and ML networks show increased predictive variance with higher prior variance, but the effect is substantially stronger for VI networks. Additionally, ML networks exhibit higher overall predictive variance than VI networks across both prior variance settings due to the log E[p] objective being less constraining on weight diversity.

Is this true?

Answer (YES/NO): NO